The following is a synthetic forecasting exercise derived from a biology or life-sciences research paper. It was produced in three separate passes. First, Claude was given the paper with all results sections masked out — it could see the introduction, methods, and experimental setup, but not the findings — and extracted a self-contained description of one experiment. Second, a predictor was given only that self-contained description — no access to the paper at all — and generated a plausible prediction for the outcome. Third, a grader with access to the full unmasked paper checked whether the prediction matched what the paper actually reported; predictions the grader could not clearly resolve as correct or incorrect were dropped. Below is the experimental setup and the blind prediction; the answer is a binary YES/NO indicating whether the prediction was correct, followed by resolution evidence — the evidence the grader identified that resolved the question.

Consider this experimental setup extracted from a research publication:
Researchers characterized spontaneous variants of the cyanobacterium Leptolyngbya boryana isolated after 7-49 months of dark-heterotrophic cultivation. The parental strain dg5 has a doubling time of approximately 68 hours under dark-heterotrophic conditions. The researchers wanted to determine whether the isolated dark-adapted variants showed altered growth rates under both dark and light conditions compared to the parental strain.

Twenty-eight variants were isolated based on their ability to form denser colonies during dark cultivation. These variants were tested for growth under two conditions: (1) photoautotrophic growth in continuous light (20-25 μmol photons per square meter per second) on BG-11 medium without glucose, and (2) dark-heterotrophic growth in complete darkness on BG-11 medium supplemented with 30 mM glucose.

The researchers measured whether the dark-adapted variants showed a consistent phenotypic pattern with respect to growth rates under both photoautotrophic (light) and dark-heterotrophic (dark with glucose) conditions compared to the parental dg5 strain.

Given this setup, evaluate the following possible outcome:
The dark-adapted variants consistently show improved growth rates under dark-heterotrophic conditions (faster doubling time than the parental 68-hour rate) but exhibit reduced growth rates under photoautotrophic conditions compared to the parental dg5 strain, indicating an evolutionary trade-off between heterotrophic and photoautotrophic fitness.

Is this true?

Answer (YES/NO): YES